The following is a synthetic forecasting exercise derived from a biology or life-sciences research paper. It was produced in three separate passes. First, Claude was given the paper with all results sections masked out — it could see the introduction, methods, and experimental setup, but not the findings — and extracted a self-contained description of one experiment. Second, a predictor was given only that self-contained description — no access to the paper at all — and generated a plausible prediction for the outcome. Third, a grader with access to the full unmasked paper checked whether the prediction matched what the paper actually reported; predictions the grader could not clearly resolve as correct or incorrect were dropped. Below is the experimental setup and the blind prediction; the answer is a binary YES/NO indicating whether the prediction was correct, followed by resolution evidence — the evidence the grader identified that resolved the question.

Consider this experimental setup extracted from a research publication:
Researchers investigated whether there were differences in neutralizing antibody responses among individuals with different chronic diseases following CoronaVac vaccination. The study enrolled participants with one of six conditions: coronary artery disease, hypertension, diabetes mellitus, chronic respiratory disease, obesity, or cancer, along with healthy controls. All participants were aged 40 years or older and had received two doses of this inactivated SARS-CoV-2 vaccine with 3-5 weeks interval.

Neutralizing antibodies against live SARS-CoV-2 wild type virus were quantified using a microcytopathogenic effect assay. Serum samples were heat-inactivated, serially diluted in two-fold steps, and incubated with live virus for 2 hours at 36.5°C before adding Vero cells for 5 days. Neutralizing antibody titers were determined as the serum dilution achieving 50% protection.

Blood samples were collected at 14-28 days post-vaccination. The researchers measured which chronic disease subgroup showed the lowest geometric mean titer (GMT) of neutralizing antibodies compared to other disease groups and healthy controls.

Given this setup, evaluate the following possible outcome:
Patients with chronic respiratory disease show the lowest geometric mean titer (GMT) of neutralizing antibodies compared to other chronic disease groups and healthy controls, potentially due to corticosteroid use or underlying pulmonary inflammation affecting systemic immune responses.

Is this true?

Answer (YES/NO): YES